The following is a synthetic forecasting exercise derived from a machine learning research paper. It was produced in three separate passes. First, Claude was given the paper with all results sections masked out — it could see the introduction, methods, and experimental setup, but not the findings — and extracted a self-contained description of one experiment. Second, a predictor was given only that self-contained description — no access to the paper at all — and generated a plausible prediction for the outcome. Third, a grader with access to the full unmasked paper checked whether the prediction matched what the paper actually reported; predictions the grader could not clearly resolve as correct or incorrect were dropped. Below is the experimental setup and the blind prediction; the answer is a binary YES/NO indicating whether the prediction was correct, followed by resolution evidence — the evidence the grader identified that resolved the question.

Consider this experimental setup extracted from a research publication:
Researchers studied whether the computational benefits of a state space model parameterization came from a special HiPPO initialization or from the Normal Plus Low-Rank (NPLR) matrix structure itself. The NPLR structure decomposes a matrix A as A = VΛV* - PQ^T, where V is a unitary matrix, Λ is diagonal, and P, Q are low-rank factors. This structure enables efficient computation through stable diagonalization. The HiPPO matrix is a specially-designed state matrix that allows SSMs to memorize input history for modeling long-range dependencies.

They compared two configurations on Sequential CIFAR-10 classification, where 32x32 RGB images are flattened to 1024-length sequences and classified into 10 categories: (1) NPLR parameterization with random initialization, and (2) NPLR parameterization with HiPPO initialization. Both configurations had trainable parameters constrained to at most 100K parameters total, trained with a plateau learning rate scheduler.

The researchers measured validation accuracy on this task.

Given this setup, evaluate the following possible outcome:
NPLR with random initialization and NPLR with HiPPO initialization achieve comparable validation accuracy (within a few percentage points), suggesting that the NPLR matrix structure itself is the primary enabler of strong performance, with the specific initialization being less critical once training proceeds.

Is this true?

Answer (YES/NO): NO